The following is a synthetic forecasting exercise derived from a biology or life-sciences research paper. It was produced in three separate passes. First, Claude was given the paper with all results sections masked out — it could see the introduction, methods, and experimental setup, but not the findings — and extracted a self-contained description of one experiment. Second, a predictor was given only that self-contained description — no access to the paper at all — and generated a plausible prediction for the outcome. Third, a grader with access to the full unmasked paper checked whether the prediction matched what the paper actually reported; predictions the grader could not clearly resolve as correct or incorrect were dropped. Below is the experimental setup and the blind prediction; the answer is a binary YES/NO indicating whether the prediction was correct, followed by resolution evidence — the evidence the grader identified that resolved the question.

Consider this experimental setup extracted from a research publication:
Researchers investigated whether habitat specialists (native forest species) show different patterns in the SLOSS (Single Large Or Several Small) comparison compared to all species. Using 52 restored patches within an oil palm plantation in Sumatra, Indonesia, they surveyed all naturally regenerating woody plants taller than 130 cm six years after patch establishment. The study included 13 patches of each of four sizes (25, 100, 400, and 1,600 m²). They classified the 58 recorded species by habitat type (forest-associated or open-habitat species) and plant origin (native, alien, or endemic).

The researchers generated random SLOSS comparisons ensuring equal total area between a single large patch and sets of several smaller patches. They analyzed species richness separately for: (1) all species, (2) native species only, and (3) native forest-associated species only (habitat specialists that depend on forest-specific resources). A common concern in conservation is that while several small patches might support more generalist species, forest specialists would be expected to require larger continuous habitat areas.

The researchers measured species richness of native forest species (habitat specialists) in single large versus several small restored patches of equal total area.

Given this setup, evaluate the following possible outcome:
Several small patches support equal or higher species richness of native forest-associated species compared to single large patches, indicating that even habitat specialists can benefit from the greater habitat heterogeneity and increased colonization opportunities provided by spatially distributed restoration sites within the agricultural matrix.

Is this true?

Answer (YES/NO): YES